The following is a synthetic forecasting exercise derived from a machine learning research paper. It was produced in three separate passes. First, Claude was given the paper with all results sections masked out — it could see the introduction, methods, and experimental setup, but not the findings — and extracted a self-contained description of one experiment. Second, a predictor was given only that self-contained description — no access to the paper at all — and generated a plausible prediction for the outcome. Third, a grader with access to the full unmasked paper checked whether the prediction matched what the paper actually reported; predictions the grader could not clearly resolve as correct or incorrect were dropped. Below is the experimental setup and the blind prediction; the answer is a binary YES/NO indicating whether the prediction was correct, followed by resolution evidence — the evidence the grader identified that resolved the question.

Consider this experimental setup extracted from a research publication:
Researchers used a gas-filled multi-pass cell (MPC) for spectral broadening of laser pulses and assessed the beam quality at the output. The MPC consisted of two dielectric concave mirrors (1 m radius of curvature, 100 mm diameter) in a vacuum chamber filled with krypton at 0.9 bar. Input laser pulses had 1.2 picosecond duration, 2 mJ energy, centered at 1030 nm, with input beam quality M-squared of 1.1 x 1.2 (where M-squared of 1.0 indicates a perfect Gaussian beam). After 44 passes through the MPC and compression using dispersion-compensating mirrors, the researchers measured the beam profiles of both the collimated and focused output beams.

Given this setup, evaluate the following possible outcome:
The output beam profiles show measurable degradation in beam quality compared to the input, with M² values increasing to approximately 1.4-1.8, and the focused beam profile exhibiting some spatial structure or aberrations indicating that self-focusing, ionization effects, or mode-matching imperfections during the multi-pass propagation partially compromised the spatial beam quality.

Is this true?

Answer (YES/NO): NO